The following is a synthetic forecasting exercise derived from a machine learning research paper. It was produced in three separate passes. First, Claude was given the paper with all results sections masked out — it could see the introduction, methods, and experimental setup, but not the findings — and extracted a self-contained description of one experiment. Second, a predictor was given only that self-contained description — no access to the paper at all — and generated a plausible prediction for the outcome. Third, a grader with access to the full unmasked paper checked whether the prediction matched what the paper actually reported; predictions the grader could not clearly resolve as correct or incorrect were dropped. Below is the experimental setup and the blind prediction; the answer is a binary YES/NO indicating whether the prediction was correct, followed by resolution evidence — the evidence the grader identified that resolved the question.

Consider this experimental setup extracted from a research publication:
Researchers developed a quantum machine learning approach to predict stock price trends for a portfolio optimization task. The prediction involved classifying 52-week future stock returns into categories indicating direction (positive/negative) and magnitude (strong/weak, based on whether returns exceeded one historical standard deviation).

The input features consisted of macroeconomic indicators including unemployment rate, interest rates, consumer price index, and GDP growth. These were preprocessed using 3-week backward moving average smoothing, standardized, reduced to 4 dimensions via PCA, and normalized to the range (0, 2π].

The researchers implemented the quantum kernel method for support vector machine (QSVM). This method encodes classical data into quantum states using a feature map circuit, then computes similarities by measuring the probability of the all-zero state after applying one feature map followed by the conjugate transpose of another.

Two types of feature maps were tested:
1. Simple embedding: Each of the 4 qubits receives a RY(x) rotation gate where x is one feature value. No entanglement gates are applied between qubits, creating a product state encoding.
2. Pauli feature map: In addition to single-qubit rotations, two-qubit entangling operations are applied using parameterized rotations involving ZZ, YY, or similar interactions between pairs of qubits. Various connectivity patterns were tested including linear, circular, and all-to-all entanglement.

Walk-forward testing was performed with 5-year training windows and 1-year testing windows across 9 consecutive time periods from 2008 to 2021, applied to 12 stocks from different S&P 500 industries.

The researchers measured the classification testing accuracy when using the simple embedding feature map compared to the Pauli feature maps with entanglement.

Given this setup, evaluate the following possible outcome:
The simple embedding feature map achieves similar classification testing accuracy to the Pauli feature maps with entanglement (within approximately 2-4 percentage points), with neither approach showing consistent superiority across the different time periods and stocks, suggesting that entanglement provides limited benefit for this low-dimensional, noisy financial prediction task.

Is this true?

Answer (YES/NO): NO